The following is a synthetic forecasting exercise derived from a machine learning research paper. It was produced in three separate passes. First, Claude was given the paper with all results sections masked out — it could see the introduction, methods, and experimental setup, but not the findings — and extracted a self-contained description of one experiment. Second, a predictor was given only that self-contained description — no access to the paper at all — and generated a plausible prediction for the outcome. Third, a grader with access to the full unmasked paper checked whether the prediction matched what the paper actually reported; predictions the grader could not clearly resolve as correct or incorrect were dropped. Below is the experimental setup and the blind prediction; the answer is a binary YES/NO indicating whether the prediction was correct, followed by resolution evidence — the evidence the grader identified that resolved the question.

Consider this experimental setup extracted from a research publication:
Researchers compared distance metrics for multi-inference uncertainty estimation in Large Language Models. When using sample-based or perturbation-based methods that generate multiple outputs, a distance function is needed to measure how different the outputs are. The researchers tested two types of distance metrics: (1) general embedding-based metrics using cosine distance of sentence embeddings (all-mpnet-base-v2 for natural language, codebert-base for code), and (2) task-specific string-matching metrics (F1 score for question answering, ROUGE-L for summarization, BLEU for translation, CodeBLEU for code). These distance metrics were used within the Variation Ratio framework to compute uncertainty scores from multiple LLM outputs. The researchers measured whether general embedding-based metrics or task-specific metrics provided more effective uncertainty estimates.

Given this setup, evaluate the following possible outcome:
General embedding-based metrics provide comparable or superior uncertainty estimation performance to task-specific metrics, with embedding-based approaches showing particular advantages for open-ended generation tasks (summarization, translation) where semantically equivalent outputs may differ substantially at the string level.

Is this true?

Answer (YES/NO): NO